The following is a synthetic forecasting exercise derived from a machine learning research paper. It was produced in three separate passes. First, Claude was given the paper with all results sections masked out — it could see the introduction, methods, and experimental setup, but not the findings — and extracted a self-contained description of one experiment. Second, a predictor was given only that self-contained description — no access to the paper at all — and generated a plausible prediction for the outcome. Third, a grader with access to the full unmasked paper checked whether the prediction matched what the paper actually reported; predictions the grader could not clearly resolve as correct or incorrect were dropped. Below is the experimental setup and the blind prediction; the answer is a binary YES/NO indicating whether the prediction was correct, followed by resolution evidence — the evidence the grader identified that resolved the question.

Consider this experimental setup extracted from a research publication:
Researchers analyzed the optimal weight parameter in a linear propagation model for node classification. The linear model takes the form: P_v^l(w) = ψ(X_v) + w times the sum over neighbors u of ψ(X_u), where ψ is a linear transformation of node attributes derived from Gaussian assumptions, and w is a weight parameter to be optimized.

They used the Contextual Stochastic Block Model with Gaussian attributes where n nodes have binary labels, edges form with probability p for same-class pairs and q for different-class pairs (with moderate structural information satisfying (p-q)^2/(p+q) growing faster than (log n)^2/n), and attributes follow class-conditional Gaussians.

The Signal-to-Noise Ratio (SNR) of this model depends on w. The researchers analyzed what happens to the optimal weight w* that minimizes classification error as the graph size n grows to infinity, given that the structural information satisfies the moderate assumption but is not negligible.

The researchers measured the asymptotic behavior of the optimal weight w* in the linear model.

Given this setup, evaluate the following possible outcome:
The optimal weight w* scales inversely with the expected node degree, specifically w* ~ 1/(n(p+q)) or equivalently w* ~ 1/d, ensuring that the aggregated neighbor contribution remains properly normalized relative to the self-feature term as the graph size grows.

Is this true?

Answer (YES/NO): NO